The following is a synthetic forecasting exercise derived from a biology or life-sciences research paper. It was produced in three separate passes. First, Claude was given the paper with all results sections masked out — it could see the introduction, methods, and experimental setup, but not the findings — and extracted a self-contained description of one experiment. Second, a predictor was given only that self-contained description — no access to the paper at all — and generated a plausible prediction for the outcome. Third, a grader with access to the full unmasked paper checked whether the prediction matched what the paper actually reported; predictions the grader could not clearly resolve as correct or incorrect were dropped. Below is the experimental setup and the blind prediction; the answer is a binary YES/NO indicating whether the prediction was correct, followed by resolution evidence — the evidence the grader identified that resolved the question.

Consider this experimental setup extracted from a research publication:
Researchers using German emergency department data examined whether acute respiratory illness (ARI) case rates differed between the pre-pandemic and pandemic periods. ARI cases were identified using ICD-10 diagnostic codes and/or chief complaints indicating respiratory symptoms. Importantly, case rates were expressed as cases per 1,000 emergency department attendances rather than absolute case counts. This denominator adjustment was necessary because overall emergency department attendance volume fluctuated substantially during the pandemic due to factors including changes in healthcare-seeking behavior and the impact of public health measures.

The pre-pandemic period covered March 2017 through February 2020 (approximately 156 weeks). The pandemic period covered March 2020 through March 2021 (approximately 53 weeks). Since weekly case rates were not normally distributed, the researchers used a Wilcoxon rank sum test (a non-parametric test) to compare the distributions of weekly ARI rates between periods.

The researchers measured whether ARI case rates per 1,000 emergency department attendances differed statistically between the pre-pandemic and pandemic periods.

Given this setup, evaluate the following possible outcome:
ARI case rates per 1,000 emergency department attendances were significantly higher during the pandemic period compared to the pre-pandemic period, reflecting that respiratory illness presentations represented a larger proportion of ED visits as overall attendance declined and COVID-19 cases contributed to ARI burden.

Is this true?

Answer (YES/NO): NO